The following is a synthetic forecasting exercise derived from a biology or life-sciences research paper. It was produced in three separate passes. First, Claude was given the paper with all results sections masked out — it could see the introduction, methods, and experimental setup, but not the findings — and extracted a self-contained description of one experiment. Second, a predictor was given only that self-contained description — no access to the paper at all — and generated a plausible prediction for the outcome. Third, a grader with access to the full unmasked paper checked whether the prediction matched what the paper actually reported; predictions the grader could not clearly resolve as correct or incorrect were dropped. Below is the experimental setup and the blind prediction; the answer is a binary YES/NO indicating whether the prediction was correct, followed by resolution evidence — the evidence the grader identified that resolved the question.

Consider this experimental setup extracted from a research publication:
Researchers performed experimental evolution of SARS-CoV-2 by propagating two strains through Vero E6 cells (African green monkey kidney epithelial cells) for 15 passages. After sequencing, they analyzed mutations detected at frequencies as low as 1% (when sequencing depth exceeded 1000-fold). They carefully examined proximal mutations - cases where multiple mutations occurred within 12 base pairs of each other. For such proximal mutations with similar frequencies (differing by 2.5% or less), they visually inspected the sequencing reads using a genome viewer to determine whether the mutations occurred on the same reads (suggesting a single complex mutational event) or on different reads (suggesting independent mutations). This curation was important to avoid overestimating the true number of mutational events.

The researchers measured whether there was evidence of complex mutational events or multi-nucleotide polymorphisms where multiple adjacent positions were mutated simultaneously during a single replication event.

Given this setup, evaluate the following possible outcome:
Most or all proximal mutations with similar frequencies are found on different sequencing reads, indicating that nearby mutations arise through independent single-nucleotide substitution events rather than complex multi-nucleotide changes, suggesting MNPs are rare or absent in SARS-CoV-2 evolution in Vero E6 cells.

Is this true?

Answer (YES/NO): NO